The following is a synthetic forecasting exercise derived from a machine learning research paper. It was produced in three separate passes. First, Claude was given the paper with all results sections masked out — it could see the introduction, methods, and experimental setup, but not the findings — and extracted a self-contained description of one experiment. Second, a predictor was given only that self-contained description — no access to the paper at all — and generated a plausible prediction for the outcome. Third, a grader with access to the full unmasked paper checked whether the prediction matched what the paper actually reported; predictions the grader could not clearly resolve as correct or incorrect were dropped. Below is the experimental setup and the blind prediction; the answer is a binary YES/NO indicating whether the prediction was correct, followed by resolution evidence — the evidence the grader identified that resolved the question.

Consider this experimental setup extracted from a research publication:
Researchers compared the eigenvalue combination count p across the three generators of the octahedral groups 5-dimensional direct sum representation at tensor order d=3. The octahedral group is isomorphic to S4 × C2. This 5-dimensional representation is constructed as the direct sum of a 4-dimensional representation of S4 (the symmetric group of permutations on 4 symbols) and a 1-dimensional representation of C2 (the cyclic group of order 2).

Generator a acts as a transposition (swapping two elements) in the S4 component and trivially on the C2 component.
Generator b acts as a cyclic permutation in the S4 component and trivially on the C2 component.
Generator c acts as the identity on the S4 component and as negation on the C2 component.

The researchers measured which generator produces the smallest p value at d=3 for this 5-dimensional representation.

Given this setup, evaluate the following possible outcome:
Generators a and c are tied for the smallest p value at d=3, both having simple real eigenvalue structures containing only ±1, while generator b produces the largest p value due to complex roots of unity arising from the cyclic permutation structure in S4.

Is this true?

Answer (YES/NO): NO